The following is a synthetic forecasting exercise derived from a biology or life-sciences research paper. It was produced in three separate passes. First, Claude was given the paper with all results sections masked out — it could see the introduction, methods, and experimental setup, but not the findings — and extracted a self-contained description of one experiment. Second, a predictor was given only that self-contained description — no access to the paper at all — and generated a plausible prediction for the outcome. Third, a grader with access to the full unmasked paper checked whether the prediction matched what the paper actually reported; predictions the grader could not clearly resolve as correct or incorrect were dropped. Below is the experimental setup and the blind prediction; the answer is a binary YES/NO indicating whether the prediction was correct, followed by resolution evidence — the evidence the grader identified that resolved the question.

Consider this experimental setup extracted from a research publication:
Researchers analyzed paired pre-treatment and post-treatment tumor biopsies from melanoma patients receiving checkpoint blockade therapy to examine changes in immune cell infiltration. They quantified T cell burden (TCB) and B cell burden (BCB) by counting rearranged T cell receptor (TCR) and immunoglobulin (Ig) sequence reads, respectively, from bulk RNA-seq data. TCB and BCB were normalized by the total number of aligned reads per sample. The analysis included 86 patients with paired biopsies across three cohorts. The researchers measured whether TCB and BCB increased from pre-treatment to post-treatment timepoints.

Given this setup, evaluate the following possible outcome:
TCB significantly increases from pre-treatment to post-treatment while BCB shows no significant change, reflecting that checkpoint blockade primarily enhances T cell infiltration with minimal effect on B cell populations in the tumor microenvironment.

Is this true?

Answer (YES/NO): YES